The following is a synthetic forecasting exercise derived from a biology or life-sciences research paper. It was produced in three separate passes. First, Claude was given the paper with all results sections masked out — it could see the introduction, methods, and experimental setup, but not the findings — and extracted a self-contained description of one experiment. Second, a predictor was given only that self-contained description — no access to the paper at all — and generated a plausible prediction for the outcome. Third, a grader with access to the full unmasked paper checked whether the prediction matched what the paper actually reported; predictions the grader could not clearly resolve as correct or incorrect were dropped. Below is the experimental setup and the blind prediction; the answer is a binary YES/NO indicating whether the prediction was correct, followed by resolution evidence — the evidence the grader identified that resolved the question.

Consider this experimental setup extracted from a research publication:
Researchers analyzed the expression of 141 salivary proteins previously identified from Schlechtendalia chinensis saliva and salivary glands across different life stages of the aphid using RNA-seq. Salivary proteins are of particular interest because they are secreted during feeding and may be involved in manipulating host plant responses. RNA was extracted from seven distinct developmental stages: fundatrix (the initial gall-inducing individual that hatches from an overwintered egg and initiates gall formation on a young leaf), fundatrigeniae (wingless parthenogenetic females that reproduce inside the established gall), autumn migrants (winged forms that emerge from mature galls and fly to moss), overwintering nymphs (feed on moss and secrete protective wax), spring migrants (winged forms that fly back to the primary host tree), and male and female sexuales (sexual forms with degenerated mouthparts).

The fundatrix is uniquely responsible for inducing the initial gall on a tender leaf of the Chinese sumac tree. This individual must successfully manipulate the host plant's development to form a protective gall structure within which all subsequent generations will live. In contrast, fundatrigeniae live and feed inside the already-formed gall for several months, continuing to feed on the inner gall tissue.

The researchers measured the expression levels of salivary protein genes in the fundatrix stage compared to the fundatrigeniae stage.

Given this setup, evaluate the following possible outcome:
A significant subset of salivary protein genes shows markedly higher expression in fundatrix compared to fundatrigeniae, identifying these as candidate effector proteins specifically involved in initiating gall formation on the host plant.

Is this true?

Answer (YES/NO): YES